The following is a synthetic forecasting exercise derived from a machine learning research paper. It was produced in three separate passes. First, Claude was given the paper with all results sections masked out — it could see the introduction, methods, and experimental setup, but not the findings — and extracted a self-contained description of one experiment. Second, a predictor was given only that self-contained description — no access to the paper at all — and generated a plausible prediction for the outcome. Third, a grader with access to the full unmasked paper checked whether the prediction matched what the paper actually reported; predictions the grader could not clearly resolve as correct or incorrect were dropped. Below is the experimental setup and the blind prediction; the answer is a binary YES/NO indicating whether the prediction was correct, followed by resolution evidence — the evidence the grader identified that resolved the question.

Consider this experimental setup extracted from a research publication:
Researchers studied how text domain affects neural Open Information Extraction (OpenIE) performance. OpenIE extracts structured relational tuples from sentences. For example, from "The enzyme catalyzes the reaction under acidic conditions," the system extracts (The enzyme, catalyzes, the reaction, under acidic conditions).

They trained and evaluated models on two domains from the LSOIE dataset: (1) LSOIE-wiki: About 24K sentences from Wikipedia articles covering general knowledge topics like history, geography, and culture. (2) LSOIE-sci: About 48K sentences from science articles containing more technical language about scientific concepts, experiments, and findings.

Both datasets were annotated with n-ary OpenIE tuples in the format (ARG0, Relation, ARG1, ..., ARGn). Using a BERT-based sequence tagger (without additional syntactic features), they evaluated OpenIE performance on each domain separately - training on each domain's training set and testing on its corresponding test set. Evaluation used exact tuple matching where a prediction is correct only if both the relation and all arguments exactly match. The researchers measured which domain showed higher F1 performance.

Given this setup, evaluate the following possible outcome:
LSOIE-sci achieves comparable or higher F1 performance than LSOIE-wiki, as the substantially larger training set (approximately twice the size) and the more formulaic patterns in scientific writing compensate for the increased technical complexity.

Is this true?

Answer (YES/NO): YES